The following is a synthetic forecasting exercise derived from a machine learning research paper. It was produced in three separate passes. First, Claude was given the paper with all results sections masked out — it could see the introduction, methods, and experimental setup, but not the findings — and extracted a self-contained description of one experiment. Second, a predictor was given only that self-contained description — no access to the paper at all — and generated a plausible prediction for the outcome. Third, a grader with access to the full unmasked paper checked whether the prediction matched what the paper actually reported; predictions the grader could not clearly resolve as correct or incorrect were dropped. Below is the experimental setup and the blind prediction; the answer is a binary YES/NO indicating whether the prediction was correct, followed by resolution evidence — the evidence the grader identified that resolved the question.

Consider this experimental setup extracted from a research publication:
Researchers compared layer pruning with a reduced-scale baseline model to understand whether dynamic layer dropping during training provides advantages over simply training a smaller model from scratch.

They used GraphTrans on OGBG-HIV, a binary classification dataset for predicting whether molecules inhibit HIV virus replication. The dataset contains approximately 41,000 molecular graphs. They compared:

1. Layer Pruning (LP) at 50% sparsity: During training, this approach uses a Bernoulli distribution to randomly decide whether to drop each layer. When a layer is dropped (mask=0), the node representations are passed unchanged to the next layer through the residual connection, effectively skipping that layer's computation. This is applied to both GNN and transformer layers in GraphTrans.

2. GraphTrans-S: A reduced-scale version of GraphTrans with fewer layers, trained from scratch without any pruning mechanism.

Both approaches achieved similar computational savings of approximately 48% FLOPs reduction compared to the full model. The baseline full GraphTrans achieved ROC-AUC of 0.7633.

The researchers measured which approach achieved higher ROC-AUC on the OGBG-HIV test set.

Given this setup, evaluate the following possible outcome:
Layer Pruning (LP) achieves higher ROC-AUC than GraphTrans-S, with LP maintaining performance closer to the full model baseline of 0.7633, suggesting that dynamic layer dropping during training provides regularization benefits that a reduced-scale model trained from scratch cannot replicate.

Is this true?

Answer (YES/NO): NO